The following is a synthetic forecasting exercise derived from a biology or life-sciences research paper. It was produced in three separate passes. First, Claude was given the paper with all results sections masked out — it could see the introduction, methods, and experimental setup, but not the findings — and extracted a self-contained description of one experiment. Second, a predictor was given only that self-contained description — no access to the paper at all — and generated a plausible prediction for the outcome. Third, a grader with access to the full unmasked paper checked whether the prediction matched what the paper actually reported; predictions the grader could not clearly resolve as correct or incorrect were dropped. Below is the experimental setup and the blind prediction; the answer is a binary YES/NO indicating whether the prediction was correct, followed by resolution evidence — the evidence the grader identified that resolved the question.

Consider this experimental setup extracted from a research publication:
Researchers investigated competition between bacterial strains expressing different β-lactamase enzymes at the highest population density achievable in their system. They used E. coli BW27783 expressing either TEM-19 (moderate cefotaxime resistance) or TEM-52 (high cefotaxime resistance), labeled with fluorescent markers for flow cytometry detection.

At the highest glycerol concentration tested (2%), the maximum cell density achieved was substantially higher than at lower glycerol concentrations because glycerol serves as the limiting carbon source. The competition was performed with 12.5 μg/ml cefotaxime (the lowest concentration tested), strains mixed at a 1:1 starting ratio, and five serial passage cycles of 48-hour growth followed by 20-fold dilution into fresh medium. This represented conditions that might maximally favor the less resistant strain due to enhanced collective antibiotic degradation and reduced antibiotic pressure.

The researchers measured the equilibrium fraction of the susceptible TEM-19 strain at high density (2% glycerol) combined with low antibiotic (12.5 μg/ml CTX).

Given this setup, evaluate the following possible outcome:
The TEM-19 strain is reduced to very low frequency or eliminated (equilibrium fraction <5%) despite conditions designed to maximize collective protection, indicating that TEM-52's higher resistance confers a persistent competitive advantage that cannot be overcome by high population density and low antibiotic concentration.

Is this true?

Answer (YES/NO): NO